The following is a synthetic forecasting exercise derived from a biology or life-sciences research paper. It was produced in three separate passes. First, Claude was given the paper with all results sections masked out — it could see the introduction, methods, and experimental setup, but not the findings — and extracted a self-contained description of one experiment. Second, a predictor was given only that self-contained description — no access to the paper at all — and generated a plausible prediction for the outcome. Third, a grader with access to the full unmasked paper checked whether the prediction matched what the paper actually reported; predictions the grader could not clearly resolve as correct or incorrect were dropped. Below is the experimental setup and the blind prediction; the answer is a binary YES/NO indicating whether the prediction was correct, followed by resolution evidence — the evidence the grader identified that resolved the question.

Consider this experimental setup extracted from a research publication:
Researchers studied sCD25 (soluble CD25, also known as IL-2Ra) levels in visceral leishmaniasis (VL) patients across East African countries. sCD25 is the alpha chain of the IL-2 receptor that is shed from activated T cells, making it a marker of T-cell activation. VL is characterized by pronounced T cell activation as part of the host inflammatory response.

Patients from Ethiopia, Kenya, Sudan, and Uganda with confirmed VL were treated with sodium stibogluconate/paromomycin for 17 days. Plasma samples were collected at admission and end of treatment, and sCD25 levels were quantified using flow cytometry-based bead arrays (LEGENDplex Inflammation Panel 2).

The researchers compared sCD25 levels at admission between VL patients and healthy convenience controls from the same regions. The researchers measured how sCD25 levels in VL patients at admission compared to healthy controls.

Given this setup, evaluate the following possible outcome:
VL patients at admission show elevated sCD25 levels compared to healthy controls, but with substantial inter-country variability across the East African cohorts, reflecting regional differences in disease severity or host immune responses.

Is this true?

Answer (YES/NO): NO